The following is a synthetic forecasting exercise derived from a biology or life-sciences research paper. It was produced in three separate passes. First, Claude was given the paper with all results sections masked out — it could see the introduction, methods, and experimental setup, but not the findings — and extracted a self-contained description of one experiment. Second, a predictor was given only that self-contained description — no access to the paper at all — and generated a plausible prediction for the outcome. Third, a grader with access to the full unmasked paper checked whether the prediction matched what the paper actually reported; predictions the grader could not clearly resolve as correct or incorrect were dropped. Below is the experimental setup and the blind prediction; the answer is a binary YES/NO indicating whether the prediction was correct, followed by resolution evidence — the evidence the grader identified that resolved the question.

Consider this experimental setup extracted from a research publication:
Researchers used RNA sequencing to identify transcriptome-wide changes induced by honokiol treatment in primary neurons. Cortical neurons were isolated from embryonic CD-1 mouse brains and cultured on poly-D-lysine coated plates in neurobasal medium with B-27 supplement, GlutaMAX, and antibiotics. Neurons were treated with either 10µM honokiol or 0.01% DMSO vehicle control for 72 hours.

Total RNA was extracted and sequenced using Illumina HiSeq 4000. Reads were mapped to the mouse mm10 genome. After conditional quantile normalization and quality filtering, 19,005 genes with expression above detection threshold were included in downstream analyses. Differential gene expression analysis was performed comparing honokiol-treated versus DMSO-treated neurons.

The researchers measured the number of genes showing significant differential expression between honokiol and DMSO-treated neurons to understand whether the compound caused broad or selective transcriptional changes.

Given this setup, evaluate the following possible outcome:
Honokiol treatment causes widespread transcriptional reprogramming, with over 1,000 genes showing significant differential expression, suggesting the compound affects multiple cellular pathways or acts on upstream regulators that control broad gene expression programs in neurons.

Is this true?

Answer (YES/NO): NO